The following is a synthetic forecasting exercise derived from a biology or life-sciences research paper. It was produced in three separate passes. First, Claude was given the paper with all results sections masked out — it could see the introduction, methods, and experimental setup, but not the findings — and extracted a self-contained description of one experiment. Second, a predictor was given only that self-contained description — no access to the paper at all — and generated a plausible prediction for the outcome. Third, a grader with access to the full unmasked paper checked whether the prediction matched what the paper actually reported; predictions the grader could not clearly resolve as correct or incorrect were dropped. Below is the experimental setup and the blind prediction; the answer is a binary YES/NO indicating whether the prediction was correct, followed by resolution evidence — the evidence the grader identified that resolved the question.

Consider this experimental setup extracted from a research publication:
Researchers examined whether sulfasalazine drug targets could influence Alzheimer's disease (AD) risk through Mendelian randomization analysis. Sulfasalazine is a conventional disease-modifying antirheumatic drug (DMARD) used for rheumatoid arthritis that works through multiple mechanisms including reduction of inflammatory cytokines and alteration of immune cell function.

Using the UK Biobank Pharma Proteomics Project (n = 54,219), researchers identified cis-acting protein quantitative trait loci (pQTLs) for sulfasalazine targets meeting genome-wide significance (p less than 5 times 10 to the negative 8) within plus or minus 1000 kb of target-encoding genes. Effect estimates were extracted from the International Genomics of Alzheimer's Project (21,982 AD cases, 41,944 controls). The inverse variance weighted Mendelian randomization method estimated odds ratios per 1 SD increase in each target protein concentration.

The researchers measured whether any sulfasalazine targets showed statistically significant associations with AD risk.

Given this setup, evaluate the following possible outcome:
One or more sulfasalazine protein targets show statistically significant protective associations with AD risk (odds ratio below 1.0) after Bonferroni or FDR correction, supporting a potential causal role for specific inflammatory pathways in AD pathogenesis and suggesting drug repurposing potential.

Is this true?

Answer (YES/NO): NO